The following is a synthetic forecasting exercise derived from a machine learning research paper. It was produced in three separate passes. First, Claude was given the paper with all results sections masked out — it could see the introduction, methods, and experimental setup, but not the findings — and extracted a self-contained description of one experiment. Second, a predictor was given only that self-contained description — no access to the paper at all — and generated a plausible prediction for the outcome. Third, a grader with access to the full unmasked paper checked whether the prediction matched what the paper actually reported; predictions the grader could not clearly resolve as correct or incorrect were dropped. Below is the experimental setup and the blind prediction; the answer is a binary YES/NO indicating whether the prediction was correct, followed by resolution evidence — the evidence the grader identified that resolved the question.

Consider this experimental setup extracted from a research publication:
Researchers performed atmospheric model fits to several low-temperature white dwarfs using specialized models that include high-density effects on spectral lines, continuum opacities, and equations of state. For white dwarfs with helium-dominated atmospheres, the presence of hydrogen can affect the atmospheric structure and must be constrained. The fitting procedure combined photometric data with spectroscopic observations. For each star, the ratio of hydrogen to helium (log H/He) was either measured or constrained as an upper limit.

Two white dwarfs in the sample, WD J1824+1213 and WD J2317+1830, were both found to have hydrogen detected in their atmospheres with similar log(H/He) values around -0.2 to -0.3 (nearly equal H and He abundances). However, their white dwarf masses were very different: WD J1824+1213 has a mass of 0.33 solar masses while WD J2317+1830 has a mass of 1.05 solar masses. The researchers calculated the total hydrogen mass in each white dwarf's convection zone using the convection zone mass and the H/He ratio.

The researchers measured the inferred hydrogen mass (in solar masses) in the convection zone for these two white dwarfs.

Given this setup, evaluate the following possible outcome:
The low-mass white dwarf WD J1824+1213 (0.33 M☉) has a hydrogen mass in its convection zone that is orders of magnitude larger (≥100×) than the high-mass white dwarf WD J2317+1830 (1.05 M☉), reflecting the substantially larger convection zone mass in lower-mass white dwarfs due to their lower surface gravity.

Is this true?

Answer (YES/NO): YES